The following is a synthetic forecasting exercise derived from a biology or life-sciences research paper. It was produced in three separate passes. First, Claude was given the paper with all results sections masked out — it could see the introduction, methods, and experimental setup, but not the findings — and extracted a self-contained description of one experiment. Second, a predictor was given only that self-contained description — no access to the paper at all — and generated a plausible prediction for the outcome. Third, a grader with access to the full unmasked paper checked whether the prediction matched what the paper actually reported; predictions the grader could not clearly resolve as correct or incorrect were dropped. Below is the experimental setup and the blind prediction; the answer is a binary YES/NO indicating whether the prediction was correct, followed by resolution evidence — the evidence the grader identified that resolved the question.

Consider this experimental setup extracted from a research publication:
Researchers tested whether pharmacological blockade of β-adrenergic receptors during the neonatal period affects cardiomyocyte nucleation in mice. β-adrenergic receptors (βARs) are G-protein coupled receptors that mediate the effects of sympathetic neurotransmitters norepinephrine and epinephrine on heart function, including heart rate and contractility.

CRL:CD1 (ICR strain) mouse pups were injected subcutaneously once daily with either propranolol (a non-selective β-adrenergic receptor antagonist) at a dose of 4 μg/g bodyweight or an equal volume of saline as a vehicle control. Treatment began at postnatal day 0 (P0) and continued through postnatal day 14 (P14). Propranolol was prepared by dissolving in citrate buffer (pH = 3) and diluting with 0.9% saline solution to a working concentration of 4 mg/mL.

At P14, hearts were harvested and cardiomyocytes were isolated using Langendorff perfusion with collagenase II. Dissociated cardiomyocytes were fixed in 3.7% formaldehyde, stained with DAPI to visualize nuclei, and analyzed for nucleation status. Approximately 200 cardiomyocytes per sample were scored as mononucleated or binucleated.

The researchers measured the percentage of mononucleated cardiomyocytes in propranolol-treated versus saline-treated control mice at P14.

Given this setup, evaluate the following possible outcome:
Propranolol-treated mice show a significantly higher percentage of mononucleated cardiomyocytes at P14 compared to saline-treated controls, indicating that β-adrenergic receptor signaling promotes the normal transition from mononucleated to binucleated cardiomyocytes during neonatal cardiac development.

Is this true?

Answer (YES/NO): YES